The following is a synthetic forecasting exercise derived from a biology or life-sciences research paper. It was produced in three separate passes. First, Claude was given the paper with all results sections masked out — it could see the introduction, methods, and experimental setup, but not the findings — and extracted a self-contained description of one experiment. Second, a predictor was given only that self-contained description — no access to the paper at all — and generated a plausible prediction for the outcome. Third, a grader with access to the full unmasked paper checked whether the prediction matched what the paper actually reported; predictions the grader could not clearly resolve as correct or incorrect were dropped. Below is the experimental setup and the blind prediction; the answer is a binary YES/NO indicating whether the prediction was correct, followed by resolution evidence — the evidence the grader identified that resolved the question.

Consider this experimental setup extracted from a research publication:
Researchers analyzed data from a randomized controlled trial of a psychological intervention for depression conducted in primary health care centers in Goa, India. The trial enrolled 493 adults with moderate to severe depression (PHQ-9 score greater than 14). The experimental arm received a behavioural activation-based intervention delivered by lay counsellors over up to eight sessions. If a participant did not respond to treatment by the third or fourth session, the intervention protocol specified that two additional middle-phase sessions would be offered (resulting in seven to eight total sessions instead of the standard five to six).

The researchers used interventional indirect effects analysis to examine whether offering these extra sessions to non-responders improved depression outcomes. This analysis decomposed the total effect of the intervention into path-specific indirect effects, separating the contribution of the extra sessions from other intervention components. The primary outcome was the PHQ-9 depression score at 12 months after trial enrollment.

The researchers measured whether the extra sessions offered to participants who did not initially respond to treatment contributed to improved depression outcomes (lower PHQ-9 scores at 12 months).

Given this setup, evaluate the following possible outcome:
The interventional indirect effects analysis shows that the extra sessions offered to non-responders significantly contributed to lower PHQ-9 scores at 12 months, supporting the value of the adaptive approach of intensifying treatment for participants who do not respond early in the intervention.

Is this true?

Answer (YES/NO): NO